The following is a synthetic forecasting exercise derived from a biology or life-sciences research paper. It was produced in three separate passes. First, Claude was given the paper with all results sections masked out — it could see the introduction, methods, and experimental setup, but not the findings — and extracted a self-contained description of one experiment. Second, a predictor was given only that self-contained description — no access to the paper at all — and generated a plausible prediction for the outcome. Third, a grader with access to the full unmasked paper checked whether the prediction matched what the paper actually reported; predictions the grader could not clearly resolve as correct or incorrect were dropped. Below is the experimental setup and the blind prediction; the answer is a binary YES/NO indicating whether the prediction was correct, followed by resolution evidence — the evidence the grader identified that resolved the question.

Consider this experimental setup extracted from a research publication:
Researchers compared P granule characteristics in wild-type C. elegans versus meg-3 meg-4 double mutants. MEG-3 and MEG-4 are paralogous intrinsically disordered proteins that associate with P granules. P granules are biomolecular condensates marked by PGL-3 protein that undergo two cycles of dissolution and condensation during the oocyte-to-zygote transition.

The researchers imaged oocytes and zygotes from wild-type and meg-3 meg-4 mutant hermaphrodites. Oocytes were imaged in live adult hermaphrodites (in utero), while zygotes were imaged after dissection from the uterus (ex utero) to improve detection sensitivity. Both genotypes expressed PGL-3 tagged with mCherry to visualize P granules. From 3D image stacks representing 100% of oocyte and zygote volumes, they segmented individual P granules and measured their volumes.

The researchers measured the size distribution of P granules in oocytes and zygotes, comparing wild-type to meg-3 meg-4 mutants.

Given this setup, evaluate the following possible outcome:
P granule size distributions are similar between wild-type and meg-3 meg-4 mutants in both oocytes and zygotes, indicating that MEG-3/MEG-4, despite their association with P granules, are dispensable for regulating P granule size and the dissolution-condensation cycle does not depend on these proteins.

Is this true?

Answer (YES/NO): NO